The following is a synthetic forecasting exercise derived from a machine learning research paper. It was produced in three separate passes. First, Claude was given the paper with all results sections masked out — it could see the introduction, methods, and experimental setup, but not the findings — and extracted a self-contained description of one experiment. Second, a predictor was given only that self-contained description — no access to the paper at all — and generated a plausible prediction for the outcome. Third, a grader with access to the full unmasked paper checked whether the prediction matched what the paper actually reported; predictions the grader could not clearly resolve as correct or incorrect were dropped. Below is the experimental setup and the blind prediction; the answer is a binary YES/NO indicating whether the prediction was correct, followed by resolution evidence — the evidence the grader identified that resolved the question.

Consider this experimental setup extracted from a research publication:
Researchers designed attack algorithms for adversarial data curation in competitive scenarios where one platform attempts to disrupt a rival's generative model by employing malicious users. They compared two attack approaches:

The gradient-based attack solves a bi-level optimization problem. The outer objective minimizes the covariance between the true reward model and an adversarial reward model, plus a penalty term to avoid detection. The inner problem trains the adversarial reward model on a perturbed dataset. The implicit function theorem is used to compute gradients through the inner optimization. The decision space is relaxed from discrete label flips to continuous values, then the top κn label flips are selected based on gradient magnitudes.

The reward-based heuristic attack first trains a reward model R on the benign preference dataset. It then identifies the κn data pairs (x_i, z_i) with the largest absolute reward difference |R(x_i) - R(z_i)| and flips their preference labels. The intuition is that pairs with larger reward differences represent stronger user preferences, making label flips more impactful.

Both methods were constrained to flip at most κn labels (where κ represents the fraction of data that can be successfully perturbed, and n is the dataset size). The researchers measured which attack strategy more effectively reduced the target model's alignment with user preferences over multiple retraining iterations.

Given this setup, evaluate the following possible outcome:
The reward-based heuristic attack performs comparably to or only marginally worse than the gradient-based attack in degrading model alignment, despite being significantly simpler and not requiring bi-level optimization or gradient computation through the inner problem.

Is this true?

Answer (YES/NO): YES